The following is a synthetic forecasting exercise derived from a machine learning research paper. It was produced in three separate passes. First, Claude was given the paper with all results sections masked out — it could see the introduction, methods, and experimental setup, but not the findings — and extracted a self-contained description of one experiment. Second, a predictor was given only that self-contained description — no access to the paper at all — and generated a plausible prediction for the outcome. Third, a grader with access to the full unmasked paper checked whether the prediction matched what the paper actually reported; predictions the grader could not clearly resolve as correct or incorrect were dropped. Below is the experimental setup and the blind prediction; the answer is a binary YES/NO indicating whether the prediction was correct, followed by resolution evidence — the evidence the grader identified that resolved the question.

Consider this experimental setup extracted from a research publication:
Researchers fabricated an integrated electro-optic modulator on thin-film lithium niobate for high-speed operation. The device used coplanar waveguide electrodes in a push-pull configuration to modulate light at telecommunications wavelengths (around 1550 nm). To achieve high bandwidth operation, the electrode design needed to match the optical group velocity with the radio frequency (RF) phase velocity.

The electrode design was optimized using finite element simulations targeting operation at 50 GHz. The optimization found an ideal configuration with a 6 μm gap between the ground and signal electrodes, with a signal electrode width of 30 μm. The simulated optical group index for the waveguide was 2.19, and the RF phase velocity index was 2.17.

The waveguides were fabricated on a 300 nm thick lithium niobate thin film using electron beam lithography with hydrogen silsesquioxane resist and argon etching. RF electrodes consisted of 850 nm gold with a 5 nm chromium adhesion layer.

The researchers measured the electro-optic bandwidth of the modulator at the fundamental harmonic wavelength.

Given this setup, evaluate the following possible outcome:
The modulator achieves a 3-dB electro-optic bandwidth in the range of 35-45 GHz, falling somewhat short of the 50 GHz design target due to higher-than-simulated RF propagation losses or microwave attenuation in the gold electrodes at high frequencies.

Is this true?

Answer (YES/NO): NO